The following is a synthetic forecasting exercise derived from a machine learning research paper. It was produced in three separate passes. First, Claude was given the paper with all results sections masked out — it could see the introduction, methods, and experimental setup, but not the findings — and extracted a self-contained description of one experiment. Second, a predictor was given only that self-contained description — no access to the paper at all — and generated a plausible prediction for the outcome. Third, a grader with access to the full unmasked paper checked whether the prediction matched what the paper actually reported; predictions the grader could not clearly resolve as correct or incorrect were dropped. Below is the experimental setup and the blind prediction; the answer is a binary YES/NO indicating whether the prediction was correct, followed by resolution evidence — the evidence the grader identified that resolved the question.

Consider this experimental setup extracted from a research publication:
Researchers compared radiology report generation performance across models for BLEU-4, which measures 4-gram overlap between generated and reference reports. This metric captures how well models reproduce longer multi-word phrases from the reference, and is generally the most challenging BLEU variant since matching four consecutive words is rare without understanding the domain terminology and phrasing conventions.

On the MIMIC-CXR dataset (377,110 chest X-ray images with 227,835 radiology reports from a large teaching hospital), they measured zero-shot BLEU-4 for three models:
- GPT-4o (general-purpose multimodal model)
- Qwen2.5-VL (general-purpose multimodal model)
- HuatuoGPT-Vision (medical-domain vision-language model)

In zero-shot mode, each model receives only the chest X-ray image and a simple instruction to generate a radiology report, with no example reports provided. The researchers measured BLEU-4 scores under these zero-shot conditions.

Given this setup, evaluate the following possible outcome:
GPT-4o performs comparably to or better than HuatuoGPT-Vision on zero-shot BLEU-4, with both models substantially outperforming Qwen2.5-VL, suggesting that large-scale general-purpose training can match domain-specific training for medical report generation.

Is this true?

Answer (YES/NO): NO